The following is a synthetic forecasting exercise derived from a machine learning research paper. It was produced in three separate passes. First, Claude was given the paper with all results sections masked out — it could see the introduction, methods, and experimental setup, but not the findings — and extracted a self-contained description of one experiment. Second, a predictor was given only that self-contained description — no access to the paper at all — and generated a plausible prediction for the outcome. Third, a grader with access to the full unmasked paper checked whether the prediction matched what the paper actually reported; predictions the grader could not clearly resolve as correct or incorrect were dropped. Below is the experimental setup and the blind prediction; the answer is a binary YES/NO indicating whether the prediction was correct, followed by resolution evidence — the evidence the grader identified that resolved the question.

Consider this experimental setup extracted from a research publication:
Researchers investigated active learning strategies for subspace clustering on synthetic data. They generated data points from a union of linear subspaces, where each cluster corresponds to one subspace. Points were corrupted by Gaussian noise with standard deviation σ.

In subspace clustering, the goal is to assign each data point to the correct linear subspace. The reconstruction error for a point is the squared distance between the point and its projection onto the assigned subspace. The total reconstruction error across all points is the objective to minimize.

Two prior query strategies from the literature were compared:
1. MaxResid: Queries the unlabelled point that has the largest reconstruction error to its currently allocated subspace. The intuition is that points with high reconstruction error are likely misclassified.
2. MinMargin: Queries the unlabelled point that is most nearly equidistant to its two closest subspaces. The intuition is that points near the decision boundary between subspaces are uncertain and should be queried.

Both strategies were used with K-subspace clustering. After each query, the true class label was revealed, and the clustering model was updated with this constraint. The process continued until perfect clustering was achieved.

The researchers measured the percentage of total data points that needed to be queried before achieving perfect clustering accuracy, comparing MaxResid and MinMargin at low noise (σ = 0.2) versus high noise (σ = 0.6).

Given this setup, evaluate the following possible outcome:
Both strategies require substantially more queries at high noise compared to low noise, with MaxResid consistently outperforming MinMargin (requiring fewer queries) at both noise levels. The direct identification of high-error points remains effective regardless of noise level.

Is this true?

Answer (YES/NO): NO